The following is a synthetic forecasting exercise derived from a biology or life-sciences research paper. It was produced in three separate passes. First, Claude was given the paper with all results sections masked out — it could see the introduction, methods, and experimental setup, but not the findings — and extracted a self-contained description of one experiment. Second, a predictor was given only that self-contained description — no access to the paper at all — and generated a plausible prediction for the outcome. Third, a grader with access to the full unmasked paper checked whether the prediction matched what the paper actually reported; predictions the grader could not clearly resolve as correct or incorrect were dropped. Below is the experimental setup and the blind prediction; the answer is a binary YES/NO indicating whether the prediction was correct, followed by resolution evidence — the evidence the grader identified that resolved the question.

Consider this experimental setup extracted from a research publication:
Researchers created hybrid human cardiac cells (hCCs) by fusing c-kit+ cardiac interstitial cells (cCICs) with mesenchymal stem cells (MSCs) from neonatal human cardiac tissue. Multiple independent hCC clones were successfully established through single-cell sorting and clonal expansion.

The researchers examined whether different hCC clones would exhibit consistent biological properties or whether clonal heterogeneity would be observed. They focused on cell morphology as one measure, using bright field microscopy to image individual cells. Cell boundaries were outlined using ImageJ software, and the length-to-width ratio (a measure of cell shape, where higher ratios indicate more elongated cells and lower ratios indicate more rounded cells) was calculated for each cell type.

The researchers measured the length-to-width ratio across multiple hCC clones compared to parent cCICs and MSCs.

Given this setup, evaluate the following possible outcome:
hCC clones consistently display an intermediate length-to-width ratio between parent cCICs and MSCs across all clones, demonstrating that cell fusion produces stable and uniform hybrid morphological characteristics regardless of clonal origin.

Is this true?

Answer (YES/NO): NO